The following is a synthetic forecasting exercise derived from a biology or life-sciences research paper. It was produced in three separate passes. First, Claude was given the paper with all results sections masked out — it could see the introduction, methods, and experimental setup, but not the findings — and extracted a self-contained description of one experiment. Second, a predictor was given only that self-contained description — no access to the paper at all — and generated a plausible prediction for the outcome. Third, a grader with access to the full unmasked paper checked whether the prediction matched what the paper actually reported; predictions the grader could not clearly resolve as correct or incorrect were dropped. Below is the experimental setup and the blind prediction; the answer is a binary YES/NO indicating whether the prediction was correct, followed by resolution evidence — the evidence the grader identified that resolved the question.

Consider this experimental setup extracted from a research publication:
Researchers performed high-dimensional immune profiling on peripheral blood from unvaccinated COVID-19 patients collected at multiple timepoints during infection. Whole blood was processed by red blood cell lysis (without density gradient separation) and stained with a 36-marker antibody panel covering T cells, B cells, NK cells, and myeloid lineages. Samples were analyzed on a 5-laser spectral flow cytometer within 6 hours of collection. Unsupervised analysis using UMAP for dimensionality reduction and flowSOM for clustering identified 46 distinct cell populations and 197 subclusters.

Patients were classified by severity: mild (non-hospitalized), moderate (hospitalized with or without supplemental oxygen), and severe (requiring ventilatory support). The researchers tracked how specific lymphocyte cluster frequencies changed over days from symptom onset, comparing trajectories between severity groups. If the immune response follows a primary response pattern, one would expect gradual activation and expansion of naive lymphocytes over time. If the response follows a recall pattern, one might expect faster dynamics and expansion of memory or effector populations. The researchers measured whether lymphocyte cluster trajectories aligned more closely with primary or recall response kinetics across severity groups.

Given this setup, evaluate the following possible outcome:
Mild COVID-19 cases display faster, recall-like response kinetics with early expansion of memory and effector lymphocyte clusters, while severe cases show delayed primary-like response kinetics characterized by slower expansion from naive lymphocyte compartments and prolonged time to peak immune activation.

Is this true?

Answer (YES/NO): NO